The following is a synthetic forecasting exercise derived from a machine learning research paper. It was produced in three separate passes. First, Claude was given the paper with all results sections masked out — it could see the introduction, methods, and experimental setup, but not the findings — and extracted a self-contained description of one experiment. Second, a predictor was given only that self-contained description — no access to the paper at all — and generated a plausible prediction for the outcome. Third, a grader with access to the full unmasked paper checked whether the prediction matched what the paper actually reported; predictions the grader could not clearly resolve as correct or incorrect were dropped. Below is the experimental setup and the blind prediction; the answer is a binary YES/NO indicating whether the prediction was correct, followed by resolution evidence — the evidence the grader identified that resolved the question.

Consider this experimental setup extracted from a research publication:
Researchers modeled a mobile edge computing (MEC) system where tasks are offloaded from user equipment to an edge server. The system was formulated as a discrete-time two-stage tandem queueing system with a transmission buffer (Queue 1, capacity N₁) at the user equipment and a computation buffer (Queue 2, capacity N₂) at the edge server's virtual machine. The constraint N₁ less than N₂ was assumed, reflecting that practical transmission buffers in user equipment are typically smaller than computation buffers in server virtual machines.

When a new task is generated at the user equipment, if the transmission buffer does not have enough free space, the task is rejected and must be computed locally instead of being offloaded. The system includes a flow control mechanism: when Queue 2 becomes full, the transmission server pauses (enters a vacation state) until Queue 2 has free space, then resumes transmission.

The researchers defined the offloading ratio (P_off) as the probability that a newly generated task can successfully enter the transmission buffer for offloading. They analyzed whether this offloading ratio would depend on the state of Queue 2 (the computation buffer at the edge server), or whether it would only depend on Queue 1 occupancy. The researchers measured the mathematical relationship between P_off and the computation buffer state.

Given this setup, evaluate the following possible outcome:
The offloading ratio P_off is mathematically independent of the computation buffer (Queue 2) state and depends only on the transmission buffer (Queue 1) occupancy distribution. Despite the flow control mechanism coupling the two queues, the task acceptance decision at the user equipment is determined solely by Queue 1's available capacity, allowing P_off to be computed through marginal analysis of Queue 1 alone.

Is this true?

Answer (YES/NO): NO